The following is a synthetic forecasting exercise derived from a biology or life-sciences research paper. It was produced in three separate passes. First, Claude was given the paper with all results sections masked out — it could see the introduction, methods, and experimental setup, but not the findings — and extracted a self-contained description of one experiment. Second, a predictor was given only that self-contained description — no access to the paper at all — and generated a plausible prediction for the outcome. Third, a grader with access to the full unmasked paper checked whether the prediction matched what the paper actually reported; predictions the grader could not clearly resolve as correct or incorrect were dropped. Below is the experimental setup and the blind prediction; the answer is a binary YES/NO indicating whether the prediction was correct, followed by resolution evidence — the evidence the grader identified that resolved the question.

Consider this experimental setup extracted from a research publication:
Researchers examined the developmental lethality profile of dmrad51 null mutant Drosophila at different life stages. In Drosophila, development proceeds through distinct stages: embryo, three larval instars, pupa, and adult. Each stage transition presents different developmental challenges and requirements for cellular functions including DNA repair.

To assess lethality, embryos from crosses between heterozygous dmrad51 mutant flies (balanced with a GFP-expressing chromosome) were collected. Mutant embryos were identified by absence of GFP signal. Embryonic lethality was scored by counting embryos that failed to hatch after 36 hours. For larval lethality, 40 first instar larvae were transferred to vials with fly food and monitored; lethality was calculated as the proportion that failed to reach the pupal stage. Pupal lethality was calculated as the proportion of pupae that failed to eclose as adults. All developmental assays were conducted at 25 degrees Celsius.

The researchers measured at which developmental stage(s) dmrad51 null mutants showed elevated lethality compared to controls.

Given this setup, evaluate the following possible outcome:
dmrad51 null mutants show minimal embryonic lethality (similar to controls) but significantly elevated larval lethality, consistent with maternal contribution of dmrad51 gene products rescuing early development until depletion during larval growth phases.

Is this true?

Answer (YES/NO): YES